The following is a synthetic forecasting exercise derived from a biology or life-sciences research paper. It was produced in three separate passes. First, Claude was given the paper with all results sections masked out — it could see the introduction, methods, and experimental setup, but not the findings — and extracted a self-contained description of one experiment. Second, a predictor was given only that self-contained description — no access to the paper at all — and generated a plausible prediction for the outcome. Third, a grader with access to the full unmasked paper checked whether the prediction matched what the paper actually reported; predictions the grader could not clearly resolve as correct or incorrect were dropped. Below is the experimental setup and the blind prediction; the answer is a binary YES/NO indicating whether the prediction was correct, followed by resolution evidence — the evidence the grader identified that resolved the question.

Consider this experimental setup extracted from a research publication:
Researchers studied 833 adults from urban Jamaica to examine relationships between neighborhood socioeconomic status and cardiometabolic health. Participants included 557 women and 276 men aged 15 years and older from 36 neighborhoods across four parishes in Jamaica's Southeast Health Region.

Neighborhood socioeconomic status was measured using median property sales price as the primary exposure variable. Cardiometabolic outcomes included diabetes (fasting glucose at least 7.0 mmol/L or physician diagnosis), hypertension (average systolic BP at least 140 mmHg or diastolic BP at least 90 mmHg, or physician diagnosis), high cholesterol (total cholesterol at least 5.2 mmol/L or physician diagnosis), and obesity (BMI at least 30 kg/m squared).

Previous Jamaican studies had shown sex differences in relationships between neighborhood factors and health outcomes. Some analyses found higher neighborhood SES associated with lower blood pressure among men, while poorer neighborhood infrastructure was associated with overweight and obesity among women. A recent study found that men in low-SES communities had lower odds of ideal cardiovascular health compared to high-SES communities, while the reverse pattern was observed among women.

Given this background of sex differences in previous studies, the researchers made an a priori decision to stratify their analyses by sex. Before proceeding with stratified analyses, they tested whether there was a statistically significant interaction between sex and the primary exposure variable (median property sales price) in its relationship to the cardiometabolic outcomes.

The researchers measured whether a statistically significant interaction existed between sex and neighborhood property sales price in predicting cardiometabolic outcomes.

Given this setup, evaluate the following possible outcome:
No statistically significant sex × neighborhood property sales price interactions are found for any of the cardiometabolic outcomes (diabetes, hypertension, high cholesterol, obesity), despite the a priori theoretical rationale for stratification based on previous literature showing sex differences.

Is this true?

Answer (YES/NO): YES